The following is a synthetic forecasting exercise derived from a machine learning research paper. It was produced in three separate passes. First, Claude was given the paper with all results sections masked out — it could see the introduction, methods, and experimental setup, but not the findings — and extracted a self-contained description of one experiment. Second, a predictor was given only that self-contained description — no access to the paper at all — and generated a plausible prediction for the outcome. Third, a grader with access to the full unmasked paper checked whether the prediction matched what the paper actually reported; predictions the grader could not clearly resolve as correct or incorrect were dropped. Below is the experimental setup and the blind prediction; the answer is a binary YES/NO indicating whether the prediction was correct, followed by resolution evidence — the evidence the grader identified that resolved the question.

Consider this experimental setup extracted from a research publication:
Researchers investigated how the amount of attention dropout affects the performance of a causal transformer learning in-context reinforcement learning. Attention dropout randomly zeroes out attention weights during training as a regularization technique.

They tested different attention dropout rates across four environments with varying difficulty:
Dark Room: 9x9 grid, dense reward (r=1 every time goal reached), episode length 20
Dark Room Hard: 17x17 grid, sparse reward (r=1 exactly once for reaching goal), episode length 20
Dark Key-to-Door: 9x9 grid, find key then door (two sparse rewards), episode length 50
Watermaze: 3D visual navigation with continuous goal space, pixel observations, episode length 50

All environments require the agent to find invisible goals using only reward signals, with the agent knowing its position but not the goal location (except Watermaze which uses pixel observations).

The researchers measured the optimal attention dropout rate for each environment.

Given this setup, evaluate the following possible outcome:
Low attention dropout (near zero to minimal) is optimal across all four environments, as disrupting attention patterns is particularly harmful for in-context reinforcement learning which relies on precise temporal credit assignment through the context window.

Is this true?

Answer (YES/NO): NO